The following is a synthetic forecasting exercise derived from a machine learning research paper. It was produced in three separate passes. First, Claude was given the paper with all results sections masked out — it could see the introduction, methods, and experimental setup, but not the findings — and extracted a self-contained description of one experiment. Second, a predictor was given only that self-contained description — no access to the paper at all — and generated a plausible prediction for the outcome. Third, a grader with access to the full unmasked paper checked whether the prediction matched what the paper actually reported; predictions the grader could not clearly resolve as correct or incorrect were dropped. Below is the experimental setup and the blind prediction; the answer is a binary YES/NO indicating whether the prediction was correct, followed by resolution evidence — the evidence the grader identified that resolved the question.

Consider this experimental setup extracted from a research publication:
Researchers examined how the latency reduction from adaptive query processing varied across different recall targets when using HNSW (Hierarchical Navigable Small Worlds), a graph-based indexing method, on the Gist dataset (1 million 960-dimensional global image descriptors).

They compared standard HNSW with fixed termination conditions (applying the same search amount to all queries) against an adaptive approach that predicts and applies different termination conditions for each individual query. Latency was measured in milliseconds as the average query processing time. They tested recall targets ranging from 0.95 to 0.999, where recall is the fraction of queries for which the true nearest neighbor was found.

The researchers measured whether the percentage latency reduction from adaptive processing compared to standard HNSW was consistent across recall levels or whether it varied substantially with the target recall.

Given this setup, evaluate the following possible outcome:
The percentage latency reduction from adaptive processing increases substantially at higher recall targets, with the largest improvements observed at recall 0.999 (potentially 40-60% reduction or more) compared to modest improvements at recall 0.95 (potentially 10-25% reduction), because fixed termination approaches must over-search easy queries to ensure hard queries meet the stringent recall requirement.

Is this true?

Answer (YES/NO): NO